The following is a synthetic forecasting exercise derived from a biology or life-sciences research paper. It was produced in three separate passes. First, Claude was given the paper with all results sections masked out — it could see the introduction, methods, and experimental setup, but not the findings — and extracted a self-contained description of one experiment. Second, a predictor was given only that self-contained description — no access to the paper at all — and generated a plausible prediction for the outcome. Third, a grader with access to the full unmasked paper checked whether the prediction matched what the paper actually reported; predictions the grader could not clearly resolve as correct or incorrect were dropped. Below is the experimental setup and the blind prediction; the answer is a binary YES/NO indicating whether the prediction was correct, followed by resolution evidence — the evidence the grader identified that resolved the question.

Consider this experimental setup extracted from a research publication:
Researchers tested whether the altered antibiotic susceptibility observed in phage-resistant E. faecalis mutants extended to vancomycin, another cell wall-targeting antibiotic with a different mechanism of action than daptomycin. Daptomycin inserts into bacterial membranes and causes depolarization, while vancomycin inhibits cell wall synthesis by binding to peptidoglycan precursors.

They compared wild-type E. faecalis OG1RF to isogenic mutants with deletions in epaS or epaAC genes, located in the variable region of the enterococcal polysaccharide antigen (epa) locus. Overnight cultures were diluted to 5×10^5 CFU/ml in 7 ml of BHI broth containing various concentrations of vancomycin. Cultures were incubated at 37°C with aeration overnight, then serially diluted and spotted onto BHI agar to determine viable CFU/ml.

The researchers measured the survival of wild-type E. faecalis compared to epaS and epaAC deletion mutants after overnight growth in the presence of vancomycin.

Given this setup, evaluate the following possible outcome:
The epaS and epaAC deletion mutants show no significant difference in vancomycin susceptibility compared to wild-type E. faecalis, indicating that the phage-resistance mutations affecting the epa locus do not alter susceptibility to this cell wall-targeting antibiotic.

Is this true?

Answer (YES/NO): NO